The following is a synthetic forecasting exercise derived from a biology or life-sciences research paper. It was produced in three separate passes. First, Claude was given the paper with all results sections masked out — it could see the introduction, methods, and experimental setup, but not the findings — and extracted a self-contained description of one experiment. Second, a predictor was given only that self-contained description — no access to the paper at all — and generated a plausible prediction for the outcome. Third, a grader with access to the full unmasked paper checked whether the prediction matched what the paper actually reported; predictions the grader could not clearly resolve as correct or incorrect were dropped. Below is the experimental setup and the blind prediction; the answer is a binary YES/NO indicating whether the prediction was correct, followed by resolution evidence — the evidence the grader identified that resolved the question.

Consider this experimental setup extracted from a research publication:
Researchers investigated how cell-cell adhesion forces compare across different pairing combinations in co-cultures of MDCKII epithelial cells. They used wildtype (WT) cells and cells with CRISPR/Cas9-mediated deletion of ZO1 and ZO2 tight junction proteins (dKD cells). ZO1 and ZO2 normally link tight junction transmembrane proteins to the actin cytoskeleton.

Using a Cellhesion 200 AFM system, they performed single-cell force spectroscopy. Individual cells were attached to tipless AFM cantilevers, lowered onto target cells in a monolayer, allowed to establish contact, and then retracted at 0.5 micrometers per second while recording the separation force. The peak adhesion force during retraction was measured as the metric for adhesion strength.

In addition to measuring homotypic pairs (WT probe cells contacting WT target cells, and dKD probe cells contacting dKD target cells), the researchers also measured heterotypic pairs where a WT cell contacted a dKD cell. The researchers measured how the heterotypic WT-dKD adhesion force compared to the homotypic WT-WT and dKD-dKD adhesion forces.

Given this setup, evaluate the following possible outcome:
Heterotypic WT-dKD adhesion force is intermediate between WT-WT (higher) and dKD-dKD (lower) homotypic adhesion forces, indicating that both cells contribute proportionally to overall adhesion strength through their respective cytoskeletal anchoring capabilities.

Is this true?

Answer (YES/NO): NO